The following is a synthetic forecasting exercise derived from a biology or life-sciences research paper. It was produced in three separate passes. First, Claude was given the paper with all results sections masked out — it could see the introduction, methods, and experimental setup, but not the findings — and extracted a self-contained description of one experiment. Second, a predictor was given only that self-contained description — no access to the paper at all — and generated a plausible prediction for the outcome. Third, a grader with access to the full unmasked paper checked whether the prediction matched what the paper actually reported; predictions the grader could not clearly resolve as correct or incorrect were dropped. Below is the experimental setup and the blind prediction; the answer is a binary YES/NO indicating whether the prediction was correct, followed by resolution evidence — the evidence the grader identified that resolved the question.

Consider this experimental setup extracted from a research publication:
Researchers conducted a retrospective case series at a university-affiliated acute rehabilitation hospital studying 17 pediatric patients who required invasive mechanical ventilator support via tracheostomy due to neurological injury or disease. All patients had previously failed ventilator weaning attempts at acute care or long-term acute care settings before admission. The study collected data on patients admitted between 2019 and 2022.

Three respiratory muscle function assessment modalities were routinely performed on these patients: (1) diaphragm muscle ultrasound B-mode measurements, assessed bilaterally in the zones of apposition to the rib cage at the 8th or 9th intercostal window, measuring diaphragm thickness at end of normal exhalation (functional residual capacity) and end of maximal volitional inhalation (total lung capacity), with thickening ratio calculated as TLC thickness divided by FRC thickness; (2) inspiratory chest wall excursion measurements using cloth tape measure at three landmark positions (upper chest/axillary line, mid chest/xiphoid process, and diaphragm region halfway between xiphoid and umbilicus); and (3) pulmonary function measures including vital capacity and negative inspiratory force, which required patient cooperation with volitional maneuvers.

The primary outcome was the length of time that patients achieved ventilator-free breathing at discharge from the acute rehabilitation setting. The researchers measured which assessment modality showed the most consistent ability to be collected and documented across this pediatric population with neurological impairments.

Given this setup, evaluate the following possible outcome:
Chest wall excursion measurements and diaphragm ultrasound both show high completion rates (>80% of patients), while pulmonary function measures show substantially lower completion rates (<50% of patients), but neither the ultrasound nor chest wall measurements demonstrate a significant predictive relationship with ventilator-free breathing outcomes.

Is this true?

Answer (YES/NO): NO